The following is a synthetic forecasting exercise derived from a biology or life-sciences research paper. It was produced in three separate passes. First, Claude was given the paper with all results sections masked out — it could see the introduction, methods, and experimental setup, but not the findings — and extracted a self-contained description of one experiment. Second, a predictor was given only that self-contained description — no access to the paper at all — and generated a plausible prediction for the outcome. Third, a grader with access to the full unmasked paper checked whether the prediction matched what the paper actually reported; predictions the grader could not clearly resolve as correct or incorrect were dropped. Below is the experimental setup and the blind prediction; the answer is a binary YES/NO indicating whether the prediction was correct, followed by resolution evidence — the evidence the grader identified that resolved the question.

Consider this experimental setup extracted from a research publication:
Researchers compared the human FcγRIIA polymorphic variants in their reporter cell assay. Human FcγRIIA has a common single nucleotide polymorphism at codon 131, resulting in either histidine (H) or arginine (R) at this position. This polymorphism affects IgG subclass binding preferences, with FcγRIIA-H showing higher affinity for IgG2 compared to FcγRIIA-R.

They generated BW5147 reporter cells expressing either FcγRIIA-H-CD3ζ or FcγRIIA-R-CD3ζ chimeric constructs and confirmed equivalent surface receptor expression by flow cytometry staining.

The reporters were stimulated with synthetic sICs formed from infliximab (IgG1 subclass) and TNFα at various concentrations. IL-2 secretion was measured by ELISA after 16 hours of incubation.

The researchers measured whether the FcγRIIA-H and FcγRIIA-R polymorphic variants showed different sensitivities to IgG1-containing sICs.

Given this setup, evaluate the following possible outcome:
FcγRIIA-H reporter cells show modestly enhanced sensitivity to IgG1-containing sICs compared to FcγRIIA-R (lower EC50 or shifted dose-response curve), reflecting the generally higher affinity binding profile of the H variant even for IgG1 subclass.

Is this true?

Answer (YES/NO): NO